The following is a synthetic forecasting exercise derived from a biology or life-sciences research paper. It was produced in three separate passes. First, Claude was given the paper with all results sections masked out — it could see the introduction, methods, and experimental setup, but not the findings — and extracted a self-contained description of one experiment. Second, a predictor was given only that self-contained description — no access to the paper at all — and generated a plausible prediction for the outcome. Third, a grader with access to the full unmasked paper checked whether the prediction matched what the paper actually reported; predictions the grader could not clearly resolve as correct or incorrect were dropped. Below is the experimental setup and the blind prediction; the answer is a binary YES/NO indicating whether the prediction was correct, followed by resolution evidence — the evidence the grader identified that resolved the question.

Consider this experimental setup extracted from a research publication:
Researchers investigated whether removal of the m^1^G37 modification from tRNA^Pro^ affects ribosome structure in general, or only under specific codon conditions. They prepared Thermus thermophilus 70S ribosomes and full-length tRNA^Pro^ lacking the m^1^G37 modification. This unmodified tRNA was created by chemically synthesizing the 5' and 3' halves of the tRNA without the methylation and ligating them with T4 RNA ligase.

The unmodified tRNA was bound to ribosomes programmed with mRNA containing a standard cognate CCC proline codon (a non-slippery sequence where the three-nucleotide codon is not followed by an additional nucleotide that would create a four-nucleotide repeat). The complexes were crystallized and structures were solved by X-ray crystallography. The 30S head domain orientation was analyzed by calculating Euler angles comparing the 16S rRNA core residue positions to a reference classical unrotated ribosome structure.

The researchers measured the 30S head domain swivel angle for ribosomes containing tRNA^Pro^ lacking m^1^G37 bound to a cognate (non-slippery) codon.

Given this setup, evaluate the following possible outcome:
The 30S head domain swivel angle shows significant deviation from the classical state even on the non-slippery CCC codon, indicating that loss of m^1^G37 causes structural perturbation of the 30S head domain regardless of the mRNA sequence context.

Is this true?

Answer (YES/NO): NO